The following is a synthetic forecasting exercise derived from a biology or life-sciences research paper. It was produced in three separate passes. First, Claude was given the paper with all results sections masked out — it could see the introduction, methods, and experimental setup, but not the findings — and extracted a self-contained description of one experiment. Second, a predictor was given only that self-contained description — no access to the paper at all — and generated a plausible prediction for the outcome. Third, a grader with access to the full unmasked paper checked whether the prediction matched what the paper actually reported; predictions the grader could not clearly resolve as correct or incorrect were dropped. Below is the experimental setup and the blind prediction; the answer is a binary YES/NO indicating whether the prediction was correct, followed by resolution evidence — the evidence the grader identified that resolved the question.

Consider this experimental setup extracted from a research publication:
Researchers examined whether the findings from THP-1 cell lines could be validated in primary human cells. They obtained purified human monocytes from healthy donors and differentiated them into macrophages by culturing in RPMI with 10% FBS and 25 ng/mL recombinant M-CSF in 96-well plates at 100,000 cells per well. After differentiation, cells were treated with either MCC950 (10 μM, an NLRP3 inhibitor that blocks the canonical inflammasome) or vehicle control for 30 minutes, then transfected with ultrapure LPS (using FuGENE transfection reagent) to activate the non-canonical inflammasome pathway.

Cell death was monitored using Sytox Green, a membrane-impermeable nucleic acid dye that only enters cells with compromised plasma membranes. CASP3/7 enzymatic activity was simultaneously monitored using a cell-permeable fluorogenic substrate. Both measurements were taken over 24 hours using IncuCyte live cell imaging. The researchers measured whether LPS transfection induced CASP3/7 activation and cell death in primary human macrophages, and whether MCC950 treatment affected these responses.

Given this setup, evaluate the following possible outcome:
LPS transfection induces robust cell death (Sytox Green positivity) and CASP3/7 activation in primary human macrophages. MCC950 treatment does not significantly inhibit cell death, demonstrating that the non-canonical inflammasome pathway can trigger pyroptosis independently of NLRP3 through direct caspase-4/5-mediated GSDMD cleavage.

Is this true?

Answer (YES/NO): NO